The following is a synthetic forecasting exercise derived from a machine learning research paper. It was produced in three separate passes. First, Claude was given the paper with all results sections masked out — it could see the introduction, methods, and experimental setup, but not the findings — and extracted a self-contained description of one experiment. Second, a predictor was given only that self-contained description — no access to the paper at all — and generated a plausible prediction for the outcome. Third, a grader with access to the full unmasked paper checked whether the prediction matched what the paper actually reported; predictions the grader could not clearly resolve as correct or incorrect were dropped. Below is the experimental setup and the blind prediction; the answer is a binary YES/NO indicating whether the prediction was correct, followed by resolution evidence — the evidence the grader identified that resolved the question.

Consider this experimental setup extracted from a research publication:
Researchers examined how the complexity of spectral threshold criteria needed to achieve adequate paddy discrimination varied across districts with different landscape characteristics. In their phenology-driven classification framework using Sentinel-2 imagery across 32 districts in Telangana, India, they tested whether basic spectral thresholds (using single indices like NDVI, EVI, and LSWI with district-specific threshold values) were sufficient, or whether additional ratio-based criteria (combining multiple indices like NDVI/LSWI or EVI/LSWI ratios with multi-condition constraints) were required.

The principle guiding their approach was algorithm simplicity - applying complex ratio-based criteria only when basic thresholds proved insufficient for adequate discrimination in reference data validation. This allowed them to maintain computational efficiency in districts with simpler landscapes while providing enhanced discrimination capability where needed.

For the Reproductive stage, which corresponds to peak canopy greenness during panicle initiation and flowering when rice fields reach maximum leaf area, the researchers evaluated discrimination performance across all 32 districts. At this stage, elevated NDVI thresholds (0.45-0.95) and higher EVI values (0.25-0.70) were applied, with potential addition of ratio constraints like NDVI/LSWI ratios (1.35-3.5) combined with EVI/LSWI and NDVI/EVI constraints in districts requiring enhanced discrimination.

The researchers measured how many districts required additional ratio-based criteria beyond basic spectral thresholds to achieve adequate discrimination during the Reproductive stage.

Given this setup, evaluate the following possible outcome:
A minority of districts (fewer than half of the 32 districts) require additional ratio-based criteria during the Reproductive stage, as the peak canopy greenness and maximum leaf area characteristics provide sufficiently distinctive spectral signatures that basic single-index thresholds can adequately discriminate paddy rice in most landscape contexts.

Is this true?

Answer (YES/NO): YES